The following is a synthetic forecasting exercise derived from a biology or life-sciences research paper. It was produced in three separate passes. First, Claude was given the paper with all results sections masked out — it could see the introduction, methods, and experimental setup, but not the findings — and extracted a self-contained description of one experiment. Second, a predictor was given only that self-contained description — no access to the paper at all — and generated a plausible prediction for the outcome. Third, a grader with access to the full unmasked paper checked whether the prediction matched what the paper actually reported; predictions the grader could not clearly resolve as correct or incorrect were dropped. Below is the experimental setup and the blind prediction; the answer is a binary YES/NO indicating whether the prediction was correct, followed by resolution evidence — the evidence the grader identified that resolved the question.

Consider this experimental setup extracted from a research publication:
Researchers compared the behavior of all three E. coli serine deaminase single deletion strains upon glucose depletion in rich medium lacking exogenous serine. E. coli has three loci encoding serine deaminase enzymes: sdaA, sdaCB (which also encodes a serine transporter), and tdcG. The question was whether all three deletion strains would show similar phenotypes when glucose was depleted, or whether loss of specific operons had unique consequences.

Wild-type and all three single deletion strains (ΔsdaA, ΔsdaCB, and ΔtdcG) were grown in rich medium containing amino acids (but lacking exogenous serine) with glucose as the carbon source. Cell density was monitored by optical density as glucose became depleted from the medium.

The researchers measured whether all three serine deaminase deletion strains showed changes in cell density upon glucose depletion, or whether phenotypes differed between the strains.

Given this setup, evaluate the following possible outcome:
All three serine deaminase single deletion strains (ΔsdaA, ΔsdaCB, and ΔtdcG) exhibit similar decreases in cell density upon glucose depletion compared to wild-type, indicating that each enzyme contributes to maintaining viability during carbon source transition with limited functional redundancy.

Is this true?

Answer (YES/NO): NO